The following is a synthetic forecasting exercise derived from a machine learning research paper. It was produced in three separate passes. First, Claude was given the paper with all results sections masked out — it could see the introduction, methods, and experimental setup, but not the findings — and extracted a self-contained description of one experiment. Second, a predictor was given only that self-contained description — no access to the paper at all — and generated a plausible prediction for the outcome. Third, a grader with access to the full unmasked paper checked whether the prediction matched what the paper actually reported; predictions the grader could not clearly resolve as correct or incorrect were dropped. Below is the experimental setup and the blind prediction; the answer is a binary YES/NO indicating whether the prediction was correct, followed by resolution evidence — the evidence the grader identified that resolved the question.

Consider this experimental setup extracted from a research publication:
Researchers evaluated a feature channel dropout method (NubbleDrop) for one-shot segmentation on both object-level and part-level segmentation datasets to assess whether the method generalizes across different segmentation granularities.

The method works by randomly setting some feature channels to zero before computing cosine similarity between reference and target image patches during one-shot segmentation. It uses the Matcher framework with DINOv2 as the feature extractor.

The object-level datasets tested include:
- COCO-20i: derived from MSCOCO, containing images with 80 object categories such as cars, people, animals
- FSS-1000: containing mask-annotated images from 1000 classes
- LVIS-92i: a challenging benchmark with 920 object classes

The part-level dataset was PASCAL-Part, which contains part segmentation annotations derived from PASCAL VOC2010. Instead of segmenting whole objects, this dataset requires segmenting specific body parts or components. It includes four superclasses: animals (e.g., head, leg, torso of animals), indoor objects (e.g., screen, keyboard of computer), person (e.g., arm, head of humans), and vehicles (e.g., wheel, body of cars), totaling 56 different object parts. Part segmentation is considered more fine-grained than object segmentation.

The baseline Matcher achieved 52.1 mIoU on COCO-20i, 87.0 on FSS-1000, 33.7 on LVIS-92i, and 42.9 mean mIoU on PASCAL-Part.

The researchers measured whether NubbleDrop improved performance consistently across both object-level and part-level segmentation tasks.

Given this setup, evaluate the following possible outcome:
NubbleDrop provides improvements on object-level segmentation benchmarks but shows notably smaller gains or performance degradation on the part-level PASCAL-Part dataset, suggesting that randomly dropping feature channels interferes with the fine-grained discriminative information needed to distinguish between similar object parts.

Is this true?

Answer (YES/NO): YES